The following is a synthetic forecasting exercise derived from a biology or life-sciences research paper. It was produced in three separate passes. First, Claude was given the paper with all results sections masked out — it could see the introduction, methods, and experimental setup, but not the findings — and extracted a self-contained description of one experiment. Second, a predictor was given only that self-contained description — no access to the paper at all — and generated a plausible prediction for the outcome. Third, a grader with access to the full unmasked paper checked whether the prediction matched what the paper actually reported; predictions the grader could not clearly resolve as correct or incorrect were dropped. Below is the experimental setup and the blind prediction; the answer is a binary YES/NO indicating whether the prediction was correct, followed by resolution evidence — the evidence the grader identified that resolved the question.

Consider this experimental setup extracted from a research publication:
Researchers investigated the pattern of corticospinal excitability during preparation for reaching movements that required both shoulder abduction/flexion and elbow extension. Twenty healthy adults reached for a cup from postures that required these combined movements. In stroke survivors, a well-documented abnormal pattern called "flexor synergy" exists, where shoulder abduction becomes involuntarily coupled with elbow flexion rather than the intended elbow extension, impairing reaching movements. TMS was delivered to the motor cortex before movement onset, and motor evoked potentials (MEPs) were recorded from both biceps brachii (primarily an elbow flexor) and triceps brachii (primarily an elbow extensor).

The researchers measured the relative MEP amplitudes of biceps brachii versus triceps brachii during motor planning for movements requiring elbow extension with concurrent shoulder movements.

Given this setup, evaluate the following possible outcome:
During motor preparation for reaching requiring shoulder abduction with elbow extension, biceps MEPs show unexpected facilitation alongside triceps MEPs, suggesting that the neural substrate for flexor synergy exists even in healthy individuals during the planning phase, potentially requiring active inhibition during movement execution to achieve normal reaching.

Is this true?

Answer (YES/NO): YES